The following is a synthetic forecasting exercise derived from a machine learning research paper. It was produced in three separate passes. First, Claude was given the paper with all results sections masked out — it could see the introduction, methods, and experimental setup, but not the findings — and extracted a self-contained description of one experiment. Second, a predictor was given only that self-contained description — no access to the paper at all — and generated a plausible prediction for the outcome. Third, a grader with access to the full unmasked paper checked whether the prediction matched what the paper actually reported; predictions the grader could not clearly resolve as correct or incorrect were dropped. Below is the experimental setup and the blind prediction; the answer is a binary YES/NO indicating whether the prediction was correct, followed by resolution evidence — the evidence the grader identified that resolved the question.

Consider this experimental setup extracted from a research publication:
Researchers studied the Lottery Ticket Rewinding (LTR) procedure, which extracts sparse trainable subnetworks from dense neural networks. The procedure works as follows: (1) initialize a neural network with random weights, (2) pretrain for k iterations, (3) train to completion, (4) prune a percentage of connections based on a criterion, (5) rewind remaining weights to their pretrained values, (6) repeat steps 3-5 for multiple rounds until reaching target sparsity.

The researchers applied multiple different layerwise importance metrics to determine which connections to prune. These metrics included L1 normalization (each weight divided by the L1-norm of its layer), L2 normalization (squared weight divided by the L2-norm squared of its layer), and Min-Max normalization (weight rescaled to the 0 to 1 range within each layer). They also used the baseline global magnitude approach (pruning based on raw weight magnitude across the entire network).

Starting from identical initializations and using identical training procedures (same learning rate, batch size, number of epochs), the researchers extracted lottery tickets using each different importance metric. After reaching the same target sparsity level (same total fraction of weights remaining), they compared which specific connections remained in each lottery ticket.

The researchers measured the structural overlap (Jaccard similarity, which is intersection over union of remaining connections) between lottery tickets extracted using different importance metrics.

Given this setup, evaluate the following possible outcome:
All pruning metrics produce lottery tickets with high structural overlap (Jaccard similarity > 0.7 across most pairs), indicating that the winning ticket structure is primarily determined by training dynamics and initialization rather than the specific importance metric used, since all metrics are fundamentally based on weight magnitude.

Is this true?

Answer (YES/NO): NO